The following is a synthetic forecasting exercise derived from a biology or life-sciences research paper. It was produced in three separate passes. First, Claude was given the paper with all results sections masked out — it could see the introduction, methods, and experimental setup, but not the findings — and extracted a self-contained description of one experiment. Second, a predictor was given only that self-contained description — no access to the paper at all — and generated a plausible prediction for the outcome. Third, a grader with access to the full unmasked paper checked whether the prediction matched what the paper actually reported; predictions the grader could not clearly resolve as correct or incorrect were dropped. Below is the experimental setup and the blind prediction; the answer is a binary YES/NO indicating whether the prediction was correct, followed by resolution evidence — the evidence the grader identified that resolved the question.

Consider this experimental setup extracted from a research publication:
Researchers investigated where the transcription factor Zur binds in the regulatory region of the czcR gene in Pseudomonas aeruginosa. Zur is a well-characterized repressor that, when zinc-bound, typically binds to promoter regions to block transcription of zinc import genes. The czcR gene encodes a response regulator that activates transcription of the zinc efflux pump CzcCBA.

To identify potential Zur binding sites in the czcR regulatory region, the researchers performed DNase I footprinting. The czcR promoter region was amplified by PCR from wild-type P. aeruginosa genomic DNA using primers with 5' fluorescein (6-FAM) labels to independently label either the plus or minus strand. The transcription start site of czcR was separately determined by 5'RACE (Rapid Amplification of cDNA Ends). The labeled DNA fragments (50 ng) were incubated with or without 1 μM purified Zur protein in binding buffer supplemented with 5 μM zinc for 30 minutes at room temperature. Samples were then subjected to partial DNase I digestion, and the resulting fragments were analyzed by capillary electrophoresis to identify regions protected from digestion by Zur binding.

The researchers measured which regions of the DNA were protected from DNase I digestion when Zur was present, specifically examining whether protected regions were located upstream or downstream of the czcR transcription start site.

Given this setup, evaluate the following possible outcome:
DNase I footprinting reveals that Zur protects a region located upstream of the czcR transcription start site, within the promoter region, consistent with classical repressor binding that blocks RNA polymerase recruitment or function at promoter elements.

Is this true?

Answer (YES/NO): NO